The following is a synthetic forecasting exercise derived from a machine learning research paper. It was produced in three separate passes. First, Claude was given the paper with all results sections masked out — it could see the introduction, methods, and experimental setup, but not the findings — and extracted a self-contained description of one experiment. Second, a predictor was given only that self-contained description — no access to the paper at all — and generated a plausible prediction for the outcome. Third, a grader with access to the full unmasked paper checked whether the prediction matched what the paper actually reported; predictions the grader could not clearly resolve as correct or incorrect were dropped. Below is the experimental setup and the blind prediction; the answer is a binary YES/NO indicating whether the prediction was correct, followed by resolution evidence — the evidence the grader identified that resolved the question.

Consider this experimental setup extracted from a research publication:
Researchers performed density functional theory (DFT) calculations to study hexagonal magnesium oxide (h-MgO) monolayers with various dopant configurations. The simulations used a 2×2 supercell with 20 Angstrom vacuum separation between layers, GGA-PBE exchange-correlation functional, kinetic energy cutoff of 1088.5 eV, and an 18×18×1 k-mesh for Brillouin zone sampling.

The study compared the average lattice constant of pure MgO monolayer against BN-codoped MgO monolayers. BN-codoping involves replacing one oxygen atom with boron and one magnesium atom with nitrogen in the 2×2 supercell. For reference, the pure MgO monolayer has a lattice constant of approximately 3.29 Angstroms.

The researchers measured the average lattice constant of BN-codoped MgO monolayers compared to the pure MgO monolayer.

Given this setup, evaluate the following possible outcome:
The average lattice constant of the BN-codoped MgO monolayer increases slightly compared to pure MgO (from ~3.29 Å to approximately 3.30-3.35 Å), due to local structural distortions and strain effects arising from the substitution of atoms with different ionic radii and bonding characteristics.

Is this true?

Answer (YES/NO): NO